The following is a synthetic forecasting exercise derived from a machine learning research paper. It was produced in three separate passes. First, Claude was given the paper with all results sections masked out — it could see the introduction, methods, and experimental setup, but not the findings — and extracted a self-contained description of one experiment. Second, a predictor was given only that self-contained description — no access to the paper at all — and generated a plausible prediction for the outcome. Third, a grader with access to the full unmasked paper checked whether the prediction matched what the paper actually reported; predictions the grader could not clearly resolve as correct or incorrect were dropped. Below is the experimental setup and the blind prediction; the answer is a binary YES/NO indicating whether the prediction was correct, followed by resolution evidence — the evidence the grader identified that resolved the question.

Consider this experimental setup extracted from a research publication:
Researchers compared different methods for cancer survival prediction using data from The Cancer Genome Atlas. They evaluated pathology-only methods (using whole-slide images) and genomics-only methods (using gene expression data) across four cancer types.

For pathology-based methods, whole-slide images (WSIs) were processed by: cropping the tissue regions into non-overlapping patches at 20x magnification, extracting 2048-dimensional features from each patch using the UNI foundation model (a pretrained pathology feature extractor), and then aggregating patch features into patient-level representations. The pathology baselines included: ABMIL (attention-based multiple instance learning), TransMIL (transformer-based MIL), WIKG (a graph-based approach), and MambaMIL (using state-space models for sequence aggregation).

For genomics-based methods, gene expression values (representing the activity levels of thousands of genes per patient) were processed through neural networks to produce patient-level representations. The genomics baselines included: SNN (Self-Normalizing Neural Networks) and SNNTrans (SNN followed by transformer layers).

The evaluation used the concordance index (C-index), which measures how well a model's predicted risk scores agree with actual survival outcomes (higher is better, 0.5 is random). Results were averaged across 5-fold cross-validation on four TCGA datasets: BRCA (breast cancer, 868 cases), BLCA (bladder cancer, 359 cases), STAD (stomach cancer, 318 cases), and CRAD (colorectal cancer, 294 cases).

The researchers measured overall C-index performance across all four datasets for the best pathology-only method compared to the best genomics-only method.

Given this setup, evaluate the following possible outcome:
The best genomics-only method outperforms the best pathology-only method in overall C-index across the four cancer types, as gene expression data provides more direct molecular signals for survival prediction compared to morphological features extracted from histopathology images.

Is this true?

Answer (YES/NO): NO